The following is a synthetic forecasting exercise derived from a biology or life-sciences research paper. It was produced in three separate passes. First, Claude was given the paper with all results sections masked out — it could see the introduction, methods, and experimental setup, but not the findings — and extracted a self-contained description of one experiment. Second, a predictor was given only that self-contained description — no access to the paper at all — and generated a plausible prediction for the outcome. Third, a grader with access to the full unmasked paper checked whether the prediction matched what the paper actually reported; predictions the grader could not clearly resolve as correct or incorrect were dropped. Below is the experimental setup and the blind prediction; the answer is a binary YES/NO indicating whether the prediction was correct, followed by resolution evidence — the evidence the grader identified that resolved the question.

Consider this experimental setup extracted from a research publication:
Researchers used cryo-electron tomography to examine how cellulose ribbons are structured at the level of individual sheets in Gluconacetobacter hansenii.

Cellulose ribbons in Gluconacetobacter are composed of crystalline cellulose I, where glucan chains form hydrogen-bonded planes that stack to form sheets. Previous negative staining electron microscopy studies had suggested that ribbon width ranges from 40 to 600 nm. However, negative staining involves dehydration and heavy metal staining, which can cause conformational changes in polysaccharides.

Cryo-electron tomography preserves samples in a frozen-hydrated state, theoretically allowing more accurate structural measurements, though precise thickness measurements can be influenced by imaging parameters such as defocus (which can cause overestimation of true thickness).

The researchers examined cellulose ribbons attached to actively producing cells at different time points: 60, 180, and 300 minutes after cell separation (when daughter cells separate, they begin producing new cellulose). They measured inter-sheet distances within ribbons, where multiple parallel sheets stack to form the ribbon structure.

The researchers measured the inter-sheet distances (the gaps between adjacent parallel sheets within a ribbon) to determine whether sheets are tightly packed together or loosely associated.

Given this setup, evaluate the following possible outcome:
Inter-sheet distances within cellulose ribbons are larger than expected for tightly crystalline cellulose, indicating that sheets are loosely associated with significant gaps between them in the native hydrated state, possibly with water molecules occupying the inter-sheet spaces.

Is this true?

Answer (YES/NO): YES